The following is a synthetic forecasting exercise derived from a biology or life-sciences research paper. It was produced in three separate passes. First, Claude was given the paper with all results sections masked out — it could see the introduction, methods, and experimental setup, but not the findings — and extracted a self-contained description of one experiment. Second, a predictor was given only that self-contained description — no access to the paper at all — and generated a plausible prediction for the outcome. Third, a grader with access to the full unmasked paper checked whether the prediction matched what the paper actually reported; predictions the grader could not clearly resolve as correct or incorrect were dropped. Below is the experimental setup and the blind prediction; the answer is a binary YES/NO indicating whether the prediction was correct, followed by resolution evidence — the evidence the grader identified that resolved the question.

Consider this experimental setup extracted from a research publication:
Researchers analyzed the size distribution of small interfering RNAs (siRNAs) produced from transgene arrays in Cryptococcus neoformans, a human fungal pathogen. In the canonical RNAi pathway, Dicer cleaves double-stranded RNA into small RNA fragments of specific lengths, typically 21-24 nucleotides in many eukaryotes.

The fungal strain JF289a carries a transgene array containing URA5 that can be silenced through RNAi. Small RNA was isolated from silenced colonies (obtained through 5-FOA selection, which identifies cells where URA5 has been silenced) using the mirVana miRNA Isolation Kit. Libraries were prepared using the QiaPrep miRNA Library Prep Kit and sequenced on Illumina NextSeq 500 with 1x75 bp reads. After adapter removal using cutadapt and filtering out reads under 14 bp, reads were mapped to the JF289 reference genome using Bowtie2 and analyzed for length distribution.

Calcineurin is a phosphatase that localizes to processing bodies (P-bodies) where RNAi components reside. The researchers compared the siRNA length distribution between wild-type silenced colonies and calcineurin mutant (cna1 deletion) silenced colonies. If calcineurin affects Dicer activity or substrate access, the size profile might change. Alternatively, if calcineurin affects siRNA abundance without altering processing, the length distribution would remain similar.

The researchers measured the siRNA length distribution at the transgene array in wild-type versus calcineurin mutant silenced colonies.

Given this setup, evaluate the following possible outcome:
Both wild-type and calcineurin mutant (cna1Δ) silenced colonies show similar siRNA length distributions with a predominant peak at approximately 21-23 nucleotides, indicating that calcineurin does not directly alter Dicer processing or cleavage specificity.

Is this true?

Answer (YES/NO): YES